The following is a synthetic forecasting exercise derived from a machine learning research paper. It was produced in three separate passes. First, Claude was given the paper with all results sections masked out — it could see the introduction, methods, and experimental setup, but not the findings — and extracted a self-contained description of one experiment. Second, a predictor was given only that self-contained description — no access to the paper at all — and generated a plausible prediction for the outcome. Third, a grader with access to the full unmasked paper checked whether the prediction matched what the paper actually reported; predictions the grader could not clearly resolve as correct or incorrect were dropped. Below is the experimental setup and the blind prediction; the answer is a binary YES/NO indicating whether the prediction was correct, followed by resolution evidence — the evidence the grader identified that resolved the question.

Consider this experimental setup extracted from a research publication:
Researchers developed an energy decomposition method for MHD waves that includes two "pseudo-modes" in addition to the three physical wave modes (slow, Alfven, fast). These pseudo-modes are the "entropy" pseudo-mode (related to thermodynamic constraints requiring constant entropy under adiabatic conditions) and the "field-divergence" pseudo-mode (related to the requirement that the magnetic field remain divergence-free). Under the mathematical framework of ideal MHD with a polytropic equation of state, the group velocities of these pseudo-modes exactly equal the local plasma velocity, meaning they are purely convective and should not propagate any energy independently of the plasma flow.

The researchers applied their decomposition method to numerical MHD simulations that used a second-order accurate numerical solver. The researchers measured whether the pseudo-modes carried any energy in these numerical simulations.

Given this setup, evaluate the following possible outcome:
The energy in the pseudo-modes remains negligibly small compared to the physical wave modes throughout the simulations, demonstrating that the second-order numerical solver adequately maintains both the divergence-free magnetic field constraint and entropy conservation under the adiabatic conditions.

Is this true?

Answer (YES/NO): NO